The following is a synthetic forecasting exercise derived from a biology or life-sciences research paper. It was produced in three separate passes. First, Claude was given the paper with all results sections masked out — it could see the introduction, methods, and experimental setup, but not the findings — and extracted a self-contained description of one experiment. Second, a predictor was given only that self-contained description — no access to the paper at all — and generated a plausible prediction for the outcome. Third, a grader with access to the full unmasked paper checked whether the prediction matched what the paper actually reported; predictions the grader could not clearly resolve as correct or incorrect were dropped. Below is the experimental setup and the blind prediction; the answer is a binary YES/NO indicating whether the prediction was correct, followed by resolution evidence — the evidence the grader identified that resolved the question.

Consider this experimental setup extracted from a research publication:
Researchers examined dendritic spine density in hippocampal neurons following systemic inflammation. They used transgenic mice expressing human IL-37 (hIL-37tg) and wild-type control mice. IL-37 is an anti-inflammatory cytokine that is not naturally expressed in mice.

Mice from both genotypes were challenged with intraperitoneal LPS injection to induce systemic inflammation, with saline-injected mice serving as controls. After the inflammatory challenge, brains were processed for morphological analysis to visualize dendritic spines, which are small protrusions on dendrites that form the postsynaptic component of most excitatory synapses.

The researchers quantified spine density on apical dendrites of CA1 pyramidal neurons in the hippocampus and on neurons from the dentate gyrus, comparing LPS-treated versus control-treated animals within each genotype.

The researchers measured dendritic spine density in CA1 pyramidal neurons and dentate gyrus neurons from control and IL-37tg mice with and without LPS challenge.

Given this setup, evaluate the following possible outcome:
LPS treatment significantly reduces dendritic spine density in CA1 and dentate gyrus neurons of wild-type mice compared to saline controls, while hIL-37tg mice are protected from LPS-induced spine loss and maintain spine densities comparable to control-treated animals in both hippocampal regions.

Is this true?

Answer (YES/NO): YES